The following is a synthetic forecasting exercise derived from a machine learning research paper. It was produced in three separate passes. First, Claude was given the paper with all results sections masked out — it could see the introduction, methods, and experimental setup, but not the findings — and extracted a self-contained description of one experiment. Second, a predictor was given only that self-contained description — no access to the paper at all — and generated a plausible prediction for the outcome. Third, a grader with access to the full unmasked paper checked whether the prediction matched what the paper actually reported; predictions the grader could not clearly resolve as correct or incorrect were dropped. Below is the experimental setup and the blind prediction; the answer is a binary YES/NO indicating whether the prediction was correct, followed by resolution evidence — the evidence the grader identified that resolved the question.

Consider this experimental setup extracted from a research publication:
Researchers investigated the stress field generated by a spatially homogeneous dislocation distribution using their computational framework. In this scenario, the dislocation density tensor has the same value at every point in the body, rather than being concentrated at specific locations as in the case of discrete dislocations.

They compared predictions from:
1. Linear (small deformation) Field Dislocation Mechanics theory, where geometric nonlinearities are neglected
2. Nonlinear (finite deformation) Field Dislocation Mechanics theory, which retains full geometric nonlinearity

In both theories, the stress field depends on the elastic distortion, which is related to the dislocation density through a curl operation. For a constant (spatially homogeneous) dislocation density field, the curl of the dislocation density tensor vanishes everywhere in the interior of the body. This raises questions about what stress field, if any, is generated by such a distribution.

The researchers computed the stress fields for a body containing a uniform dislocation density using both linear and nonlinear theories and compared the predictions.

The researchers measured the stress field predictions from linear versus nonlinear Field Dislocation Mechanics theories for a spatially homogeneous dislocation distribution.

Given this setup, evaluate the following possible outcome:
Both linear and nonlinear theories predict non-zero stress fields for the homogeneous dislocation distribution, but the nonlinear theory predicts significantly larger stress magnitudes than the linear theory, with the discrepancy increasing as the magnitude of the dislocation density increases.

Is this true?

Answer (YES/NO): NO